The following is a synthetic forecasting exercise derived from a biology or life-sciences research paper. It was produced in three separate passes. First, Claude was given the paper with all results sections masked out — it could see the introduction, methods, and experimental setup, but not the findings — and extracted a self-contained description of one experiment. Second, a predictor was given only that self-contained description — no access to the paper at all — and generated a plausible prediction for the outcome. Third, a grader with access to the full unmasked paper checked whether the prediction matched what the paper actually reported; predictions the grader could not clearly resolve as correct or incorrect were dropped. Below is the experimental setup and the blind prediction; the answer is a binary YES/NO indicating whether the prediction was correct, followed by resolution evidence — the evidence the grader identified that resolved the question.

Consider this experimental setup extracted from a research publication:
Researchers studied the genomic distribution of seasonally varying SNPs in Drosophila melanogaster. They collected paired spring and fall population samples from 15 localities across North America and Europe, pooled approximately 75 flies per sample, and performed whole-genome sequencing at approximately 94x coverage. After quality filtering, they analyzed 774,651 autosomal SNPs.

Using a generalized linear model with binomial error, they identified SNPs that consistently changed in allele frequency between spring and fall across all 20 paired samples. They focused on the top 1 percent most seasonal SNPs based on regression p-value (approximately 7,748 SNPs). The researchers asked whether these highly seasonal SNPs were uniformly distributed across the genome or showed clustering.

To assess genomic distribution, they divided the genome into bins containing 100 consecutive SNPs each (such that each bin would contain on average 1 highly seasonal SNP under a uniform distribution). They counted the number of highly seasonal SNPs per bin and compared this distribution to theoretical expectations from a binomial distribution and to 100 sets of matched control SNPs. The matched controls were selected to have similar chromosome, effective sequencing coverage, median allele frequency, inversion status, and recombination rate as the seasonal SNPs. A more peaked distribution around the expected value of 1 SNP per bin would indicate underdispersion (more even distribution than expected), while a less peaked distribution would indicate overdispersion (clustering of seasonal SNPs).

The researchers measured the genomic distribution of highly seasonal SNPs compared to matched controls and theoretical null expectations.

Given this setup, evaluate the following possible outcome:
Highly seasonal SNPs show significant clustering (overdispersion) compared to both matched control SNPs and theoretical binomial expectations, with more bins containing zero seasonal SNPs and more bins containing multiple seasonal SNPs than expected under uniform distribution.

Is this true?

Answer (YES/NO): YES